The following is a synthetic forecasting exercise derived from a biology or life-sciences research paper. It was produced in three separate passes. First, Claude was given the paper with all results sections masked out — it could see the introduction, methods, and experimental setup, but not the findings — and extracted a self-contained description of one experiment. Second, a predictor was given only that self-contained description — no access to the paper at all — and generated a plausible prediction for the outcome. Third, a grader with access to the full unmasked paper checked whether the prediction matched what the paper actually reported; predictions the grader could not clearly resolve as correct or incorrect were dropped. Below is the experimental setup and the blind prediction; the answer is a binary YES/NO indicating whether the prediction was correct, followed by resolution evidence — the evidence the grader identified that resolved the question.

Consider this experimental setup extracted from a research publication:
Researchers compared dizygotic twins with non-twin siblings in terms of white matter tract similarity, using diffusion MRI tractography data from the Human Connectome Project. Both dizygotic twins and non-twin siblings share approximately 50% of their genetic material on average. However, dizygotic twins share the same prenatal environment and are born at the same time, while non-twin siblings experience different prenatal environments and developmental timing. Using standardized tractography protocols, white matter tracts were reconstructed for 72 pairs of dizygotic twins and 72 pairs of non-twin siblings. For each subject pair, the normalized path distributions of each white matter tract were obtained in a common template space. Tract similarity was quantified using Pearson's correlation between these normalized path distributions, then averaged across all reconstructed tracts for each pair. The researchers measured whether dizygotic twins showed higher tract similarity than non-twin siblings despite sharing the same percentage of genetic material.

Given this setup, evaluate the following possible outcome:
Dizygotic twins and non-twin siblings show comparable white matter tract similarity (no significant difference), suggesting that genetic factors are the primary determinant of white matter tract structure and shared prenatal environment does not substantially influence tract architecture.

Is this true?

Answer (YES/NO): YES